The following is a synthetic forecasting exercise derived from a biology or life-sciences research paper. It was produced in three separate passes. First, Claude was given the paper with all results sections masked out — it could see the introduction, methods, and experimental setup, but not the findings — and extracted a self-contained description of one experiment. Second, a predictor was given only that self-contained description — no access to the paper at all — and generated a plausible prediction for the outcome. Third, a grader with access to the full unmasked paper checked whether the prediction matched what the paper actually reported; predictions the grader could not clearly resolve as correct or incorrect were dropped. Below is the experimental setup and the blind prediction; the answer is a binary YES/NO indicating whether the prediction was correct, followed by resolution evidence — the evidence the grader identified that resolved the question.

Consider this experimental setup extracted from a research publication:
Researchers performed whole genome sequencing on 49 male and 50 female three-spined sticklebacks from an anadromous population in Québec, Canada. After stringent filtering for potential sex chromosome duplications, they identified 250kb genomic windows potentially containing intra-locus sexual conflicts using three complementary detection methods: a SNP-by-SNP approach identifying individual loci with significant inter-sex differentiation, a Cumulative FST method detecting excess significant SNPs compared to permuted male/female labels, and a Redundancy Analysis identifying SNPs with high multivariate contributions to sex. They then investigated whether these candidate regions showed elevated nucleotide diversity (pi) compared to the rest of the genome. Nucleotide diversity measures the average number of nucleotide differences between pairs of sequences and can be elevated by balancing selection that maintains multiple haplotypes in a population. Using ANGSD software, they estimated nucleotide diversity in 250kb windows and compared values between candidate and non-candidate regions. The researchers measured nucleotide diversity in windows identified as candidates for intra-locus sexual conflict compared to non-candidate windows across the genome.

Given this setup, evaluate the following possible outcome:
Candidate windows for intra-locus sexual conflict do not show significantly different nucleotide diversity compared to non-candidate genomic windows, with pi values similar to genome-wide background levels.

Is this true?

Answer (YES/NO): NO